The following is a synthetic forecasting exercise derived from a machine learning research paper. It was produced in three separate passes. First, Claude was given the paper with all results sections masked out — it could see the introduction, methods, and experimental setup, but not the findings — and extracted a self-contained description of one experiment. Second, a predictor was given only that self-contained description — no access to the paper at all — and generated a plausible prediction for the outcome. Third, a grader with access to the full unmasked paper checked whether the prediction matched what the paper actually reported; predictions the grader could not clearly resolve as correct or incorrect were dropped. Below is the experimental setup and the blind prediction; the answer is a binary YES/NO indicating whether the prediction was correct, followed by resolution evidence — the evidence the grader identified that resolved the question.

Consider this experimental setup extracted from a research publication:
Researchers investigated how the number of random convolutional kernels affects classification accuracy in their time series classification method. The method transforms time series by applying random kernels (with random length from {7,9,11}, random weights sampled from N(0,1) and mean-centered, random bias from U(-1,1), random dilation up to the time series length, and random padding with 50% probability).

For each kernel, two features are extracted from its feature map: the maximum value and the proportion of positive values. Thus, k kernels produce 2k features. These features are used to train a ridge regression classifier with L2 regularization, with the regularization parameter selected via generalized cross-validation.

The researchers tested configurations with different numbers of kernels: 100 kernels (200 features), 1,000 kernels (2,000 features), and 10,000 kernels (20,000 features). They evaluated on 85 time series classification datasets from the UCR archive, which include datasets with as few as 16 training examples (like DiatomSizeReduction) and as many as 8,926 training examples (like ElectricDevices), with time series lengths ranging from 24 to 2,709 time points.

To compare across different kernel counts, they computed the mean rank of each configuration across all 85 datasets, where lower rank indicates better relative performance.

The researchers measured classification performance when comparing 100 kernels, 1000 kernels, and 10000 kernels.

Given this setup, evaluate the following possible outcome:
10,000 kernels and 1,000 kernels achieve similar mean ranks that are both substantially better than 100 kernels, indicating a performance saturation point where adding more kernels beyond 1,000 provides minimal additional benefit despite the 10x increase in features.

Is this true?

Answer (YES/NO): NO